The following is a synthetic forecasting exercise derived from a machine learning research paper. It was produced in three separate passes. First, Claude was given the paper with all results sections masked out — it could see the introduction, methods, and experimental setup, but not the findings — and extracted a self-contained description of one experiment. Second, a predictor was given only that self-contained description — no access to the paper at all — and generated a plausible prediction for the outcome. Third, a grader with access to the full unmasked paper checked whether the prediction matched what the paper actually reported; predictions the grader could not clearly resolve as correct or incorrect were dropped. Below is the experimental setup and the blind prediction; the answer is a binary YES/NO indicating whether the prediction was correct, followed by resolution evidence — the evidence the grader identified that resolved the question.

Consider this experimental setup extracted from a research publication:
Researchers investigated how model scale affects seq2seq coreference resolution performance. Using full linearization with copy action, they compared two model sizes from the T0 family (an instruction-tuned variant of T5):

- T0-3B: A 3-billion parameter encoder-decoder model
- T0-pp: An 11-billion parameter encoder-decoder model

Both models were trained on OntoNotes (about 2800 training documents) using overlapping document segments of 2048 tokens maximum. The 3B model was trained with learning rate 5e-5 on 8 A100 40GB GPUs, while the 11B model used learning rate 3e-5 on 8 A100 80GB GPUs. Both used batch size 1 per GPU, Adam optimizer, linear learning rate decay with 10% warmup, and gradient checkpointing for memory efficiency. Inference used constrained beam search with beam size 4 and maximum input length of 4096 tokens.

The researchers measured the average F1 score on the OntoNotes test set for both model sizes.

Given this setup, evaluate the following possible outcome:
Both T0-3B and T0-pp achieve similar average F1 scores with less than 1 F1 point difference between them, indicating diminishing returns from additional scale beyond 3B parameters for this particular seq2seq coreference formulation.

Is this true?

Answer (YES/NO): YES